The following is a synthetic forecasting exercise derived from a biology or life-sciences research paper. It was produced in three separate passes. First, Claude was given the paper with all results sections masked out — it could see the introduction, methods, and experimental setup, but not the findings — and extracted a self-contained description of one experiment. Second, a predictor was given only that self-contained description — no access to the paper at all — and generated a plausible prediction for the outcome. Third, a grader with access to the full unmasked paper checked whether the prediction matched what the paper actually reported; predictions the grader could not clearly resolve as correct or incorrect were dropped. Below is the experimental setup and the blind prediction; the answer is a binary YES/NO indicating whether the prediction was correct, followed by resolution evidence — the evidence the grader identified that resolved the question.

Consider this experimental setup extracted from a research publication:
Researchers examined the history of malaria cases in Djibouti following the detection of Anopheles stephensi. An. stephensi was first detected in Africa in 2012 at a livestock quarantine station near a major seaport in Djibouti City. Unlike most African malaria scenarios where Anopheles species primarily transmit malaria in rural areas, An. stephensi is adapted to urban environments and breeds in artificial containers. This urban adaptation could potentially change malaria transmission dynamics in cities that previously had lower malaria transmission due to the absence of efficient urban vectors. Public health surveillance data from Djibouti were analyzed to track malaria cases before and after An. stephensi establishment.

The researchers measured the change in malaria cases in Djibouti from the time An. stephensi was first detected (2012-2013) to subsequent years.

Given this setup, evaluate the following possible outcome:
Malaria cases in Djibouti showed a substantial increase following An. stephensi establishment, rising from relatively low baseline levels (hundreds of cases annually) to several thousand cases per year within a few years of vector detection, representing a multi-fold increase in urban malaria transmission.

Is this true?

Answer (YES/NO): NO